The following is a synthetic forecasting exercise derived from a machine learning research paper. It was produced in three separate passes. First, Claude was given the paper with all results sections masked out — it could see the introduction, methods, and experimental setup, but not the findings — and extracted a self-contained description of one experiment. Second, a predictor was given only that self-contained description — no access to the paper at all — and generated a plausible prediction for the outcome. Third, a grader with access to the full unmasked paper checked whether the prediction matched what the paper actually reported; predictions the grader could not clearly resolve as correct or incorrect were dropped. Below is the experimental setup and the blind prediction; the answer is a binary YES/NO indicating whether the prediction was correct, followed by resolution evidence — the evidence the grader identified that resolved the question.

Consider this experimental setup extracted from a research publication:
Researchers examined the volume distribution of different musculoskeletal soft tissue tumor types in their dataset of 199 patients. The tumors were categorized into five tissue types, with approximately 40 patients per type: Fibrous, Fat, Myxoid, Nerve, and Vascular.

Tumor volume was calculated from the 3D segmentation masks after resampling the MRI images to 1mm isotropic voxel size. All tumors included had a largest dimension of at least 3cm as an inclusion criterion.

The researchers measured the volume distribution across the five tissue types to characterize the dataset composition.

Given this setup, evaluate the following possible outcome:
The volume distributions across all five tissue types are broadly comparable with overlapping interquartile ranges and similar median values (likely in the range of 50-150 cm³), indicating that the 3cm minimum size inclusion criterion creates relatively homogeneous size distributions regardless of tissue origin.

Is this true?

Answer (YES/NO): NO